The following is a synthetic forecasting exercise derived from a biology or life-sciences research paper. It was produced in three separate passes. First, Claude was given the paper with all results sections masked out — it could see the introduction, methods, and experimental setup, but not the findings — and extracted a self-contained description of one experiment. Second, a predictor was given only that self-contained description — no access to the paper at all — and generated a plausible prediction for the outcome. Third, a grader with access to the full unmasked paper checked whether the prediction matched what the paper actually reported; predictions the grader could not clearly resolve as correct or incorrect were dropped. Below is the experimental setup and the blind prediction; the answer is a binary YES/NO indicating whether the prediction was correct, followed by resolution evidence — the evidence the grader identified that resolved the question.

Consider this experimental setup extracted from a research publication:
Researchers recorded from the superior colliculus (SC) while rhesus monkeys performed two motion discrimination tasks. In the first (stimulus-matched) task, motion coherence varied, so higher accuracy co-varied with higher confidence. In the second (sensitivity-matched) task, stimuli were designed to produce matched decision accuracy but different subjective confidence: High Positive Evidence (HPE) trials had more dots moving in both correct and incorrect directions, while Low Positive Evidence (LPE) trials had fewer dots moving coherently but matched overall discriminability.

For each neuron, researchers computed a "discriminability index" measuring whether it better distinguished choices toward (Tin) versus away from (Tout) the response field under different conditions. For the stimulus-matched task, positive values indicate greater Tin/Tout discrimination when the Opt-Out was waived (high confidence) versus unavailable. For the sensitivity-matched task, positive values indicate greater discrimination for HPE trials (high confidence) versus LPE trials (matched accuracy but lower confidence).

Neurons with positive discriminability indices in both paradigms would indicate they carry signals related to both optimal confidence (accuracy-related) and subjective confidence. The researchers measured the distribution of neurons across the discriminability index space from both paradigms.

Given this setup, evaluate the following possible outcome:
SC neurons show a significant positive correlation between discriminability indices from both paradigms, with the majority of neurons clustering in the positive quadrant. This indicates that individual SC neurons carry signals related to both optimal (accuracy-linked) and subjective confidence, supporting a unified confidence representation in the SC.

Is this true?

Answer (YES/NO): NO